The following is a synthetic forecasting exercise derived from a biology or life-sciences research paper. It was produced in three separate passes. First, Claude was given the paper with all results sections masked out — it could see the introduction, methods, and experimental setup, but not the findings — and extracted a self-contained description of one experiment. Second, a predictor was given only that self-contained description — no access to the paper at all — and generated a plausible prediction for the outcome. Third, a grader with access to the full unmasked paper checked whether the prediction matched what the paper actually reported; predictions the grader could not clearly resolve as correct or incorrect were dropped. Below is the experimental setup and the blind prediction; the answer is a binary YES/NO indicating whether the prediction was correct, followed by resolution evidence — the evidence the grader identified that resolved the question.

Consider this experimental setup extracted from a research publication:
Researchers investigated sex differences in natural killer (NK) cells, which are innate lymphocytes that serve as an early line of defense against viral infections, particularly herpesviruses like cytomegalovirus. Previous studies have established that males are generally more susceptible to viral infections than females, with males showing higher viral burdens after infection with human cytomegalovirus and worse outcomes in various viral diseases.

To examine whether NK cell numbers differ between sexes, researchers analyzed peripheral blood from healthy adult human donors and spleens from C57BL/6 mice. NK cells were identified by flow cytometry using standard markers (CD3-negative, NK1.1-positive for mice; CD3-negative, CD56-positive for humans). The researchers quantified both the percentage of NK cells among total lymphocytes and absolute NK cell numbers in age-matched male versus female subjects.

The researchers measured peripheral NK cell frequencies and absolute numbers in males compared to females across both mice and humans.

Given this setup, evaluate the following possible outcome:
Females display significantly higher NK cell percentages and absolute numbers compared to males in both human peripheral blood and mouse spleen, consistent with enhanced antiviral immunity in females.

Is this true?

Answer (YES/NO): NO